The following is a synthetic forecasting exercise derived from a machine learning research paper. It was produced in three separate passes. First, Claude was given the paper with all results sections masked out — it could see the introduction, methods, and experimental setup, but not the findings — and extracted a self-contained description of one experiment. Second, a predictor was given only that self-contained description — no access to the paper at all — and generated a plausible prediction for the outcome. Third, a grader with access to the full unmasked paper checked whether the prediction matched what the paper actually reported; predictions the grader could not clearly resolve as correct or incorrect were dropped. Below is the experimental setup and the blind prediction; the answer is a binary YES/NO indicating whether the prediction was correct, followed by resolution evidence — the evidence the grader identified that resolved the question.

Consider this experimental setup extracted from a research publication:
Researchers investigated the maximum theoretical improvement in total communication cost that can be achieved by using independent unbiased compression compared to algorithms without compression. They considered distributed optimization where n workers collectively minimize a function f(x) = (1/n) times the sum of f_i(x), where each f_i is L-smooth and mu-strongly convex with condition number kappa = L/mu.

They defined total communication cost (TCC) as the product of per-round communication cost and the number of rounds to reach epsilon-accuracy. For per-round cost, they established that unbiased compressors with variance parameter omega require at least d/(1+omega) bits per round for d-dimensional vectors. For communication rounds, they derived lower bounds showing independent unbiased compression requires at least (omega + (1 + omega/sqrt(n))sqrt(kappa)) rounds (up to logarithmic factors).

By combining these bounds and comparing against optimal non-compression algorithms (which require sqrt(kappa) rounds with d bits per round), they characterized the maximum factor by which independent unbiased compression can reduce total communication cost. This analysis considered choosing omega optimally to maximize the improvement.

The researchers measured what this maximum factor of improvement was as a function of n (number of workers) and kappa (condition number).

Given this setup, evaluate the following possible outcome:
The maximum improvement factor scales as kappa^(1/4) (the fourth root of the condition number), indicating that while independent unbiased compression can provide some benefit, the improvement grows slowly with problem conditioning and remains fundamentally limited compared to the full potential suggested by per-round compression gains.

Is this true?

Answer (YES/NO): NO